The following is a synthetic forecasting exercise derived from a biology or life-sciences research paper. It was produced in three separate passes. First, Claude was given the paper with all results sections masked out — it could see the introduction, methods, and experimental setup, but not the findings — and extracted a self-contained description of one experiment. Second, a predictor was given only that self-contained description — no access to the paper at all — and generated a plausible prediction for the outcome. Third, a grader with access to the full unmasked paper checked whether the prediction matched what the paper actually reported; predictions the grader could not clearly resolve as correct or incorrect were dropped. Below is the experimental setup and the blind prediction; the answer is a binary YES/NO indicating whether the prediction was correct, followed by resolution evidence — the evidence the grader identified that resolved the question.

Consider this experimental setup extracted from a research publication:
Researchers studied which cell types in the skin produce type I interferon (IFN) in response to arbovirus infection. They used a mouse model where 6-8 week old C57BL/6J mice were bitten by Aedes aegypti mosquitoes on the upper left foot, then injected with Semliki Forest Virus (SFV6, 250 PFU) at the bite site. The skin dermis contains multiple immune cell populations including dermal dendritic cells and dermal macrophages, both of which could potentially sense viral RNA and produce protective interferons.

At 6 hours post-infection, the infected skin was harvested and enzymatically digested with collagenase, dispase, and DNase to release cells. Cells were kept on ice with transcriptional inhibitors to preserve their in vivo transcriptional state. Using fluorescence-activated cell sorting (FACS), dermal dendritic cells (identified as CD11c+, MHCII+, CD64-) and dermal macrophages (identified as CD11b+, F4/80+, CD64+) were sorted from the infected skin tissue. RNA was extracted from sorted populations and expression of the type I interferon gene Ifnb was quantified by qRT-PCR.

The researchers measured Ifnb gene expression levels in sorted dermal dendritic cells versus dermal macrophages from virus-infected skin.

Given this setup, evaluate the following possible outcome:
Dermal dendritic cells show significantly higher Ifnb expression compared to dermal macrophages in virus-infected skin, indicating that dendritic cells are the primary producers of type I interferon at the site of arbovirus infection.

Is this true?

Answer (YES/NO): YES